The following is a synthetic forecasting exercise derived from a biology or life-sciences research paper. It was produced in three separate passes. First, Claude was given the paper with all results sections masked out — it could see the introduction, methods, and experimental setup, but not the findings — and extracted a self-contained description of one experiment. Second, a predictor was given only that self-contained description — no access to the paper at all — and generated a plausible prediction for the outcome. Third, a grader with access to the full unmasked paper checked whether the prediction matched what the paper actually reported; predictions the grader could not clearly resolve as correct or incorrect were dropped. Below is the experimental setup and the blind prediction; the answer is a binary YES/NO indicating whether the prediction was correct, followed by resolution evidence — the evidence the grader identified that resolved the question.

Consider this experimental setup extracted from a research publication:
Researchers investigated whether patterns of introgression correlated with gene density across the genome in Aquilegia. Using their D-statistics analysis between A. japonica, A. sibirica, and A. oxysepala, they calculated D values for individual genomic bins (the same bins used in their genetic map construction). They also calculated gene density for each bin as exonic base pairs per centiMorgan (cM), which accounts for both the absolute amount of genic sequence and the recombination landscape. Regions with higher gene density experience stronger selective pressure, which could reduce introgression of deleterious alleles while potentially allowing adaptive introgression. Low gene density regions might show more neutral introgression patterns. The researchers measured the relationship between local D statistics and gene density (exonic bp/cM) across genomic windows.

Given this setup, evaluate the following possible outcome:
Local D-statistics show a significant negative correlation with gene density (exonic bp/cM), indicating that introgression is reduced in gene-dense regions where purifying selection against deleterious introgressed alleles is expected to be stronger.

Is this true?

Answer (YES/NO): YES